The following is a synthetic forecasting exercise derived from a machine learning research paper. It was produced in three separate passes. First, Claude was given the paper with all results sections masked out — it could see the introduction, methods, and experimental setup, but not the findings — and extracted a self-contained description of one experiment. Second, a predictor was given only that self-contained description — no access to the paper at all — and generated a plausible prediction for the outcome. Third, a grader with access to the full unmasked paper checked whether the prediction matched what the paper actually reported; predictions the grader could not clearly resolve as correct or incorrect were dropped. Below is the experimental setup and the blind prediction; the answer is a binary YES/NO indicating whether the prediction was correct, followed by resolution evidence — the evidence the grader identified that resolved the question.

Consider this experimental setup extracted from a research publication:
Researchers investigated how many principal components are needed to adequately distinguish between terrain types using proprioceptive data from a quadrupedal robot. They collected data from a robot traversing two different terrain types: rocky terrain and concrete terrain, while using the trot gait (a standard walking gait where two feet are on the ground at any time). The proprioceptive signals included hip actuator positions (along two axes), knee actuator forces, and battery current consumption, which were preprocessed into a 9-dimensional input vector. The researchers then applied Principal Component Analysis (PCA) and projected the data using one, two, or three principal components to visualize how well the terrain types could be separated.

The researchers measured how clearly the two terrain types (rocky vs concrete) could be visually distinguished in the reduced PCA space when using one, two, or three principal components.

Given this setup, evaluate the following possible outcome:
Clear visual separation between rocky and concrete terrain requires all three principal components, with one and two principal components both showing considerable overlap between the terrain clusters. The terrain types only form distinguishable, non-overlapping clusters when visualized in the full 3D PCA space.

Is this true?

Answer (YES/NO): NO